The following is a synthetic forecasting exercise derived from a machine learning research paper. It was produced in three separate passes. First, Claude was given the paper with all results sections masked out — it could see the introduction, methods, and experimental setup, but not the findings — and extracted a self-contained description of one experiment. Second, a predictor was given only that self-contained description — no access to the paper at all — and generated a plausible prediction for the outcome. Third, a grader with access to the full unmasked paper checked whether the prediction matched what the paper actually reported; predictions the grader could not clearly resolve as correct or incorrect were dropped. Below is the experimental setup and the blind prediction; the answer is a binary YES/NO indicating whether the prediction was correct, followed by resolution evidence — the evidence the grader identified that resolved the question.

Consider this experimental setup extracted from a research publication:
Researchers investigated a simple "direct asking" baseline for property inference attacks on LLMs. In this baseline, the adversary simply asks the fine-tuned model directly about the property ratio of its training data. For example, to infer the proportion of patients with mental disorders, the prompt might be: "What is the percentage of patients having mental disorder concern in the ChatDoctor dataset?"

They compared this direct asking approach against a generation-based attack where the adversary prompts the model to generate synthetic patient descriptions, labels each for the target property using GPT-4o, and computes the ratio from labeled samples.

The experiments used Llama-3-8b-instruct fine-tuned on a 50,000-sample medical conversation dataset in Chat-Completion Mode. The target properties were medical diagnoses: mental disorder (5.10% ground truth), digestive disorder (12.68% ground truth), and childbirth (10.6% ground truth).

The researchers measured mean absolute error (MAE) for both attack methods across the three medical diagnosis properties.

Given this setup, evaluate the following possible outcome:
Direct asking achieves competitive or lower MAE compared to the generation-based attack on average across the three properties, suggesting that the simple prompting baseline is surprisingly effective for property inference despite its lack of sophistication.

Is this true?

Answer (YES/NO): NO